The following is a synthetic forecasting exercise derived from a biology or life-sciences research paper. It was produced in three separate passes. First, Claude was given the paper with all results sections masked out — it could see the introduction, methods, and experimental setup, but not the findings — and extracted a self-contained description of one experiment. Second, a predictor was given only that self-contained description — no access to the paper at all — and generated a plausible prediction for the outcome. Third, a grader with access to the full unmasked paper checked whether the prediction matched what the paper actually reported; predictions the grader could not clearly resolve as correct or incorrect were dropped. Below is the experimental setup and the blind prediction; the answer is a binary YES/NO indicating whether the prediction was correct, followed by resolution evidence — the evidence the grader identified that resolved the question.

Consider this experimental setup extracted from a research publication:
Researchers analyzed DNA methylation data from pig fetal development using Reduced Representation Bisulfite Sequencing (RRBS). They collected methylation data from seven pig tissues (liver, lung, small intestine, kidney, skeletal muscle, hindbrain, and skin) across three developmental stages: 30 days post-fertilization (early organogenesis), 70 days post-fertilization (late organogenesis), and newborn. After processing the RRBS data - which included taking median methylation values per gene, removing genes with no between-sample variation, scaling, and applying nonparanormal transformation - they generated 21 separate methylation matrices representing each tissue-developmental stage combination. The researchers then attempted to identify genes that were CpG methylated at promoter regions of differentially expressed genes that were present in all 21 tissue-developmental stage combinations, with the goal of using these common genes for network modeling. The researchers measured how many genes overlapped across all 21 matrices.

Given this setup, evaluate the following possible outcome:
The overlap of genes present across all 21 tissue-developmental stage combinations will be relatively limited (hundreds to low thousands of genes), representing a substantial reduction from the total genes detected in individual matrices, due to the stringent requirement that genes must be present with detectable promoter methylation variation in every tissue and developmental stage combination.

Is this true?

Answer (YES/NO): NO